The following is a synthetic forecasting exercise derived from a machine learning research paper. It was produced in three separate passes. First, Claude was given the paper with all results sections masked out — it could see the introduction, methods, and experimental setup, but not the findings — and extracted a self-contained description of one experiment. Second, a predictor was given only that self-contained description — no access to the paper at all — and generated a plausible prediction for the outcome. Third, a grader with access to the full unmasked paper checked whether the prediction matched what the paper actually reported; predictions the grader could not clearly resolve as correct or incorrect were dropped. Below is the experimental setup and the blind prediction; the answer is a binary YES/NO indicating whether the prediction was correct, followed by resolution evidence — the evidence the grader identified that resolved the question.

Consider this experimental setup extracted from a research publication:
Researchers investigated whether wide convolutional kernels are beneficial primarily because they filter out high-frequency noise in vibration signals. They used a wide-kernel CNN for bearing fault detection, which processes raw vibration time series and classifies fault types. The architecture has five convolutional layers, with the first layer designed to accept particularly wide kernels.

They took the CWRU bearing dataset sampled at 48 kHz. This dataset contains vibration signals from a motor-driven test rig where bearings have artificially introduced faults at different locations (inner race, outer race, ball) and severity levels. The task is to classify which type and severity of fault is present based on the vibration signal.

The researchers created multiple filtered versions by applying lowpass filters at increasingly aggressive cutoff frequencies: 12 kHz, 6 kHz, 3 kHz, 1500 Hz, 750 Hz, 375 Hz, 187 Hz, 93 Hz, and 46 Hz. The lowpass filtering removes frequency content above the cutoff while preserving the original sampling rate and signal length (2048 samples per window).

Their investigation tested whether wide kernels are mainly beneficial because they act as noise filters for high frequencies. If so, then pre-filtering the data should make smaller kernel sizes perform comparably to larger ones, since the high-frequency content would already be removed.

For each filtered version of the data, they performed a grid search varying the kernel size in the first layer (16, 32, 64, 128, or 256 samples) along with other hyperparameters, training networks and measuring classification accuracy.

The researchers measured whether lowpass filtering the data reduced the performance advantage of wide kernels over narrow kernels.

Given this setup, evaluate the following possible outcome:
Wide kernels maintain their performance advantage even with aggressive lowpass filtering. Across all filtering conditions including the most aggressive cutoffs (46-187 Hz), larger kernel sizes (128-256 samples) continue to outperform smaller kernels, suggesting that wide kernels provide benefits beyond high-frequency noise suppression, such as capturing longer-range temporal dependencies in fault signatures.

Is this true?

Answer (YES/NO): NO